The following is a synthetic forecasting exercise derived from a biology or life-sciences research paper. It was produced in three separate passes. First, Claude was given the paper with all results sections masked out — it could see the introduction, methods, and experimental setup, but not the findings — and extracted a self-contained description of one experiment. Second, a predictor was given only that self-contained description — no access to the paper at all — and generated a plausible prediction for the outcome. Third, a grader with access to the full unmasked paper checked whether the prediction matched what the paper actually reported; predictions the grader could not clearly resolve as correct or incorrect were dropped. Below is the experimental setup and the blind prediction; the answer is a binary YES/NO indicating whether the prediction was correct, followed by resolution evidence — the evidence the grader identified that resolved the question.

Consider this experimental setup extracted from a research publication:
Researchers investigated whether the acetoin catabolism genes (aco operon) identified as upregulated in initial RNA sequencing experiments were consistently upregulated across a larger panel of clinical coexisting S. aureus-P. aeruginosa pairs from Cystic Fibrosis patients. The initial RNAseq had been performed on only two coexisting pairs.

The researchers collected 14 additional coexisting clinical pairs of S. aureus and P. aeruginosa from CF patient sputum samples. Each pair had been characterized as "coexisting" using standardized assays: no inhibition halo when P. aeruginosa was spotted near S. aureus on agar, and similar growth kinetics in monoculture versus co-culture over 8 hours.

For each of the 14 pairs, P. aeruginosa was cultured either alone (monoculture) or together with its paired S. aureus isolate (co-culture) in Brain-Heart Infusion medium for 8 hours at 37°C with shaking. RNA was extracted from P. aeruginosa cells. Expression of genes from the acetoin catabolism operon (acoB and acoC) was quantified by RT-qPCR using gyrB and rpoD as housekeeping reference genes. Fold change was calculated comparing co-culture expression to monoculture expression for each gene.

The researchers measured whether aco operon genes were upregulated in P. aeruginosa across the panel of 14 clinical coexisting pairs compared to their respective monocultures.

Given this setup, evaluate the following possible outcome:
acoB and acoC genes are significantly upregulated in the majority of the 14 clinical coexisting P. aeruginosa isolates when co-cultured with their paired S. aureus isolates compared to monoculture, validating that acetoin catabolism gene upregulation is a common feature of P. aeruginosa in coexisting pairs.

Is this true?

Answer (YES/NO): YES